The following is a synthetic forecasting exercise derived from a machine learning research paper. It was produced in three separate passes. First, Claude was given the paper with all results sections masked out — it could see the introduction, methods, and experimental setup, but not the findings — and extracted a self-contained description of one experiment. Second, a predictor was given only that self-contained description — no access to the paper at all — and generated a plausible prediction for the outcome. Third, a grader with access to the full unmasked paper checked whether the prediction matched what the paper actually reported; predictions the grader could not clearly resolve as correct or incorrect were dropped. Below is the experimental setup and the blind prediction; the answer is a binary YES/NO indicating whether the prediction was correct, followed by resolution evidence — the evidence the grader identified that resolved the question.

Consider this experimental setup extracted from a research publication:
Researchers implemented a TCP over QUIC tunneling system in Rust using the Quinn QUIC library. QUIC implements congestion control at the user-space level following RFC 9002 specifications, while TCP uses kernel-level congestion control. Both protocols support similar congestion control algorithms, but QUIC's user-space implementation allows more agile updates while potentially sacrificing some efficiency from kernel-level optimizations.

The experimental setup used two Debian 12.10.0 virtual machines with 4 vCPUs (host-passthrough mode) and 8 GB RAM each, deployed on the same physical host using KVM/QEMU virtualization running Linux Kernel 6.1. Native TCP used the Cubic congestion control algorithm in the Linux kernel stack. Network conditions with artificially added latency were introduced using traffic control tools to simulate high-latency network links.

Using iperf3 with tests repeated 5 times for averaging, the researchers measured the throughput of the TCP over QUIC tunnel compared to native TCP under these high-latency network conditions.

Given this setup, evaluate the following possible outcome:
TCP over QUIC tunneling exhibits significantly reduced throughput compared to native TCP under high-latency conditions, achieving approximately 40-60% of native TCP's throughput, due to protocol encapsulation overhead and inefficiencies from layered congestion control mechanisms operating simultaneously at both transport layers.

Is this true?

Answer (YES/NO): NO